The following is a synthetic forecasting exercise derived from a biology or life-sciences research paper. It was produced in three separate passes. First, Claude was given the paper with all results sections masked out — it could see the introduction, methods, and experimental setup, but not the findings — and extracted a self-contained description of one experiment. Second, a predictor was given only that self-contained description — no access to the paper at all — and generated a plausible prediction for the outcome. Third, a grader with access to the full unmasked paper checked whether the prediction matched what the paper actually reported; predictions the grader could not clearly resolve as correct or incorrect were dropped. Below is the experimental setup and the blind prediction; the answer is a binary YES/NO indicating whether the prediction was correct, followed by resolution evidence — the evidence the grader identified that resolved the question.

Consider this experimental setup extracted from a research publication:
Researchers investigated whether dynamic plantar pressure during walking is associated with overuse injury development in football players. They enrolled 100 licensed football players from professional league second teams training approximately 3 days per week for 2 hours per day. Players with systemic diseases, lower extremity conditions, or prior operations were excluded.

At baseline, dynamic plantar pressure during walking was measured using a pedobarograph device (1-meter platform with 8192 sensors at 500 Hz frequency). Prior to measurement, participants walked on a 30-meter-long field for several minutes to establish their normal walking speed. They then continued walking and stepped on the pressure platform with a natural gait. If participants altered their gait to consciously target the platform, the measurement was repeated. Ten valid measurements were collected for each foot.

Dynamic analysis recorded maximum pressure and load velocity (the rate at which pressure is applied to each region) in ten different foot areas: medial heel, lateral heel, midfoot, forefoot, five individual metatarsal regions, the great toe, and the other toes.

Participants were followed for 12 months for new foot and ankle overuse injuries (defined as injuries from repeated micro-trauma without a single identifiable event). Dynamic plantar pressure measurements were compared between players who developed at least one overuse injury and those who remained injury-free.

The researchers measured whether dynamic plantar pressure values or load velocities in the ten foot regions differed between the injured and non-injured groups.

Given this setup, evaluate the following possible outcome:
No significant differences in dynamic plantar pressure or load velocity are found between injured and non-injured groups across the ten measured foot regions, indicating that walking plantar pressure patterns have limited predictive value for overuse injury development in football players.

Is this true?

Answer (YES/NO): YES